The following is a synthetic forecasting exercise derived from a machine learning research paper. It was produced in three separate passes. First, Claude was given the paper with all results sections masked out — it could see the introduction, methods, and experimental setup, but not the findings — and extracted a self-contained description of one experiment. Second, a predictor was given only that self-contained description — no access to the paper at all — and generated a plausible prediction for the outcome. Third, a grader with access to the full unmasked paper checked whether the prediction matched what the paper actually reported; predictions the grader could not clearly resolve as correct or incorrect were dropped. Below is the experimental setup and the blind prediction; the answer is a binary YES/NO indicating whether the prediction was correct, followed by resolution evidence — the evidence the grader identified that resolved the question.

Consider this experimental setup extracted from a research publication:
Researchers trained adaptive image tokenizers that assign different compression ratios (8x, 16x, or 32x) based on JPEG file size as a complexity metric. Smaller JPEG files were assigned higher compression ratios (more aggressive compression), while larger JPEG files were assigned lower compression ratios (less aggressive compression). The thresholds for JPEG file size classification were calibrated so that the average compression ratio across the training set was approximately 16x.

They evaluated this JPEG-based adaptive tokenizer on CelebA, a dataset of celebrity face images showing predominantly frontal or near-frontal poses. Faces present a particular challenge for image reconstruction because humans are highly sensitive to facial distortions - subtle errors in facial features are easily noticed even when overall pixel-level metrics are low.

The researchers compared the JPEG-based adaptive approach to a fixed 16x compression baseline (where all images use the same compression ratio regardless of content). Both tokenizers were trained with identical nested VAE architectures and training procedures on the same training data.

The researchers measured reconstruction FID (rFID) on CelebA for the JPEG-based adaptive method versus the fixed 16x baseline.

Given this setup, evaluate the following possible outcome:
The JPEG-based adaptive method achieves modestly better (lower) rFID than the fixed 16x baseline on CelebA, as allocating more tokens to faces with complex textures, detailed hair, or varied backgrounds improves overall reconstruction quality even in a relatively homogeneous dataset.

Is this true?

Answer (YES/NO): NO